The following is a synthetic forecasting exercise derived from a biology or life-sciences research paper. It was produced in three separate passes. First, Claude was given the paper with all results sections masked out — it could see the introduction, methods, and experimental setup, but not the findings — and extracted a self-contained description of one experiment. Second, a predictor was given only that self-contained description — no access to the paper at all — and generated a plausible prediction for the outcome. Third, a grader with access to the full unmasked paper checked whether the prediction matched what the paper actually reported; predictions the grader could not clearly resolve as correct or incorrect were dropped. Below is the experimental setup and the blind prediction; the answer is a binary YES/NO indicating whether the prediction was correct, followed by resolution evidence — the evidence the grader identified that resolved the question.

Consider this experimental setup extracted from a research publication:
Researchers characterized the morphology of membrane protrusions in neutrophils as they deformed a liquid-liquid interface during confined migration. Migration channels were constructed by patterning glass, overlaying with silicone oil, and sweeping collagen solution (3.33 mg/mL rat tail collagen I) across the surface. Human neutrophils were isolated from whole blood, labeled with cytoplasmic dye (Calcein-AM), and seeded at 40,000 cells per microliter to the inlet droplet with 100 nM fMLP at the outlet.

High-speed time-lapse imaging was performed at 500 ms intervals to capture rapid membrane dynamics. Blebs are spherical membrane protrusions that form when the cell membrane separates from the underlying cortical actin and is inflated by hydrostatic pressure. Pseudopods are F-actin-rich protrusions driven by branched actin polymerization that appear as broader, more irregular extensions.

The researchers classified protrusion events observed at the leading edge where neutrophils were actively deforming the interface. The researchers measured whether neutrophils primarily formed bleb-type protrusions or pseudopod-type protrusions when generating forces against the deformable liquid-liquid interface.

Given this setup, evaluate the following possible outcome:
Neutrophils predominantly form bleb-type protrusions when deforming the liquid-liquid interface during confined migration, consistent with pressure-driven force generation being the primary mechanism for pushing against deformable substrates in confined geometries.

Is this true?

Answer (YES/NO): YES